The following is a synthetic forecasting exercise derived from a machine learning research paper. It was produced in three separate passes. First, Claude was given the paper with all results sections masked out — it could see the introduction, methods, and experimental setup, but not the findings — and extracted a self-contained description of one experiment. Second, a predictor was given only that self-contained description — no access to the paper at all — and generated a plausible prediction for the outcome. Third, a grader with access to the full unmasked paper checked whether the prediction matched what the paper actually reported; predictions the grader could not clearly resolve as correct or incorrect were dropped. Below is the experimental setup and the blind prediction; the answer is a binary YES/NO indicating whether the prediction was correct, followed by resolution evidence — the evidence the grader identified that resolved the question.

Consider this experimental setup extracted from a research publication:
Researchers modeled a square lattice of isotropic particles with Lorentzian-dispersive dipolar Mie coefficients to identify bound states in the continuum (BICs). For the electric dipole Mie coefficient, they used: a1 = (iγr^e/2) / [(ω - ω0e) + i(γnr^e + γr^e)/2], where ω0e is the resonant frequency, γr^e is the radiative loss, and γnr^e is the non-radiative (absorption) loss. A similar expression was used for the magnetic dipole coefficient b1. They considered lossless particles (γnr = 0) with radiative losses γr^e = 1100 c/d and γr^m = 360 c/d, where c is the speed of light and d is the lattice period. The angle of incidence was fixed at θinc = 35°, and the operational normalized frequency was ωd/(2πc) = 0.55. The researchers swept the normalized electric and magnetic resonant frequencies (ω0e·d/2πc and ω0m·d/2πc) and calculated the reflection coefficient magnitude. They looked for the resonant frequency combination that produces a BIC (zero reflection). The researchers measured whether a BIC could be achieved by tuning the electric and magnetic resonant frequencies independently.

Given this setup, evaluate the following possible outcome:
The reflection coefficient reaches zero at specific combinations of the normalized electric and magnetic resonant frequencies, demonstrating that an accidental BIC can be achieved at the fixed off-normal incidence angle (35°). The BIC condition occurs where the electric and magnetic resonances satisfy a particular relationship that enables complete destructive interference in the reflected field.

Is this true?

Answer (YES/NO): YES